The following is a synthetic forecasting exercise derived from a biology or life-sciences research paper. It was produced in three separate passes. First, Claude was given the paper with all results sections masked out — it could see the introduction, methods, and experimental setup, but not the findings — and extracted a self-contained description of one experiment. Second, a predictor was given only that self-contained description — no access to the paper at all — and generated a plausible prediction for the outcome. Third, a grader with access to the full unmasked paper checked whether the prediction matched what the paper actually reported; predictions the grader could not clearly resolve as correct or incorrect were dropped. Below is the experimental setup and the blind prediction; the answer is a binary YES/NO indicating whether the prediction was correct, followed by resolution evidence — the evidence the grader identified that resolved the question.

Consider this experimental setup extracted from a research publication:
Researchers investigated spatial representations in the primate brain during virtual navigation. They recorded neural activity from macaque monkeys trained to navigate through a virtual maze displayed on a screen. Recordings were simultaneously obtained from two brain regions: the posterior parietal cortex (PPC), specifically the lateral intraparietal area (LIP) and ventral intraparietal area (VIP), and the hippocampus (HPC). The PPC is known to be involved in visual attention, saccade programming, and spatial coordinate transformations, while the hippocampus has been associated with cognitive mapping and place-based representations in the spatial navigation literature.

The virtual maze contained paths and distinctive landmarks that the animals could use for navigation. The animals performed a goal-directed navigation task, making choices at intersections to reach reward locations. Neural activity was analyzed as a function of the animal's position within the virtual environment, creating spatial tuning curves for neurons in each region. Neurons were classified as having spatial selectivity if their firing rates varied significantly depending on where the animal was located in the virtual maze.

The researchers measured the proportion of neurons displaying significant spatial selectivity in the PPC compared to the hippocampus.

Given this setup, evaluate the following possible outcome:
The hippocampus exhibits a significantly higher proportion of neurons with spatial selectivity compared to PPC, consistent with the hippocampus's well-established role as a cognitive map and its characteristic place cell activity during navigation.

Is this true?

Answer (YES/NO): NO